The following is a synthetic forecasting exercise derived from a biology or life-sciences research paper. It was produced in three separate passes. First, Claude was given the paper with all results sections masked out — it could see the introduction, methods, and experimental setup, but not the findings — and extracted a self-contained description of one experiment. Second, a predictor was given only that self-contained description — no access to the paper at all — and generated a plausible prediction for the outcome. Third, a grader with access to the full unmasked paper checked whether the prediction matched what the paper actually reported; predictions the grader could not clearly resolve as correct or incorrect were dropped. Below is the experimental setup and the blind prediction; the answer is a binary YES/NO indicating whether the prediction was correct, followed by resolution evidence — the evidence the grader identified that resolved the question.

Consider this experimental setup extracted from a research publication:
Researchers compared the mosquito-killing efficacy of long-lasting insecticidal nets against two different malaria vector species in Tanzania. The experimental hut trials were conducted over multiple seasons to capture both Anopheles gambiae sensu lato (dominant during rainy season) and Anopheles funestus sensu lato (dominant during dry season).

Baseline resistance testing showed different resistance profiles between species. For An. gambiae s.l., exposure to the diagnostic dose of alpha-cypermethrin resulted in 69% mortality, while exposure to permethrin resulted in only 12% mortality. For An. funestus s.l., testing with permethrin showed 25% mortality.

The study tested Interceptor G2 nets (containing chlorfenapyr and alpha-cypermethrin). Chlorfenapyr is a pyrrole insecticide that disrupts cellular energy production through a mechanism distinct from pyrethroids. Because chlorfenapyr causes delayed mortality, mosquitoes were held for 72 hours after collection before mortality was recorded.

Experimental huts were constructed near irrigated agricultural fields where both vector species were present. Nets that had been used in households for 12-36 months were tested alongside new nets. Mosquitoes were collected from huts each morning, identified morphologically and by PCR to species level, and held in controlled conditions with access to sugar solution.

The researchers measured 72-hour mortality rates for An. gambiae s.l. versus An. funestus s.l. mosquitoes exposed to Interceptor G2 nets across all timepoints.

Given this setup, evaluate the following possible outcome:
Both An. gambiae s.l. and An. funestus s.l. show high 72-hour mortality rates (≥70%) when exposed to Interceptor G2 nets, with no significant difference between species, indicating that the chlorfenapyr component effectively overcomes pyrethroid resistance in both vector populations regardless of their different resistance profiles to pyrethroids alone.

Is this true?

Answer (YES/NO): NO